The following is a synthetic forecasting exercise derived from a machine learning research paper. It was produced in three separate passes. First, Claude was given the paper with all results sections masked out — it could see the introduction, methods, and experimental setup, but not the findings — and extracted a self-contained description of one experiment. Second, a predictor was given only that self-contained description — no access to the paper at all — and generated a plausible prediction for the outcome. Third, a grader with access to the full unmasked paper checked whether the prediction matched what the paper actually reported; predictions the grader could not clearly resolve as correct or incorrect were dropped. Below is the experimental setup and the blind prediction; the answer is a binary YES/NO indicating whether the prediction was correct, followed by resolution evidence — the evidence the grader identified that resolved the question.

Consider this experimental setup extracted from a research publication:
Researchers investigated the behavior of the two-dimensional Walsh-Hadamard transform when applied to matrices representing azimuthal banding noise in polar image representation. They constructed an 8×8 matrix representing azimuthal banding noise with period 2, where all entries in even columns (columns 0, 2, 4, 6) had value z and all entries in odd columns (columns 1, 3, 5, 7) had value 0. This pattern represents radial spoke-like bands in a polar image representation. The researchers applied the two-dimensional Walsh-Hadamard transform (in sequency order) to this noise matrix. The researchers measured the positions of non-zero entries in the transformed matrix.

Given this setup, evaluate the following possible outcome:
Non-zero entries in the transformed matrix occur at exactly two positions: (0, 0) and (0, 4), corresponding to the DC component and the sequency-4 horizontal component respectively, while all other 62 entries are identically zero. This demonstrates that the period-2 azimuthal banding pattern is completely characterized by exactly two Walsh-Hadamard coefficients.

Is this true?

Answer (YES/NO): NO